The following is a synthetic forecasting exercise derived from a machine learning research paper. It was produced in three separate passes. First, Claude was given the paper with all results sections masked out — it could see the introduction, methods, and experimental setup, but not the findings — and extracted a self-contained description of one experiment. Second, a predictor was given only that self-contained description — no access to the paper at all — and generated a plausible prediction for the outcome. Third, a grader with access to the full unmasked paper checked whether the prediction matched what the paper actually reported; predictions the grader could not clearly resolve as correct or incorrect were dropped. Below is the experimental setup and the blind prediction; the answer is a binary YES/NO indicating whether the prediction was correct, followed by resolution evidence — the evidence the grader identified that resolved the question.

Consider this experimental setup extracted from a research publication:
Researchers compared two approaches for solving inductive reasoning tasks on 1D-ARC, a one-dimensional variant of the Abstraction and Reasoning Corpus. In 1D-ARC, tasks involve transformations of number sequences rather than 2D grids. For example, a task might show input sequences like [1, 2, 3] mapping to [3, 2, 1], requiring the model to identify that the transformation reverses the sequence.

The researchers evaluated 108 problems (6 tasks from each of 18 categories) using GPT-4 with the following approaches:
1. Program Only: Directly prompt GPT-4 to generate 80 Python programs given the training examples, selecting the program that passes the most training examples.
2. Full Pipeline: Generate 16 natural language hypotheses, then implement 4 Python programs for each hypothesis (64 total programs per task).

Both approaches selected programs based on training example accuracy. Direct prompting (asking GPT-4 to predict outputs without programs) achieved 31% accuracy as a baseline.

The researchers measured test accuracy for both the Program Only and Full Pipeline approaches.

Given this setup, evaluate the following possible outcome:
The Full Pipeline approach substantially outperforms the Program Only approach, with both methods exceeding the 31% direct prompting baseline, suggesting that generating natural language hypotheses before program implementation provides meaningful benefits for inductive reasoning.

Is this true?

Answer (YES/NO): YES